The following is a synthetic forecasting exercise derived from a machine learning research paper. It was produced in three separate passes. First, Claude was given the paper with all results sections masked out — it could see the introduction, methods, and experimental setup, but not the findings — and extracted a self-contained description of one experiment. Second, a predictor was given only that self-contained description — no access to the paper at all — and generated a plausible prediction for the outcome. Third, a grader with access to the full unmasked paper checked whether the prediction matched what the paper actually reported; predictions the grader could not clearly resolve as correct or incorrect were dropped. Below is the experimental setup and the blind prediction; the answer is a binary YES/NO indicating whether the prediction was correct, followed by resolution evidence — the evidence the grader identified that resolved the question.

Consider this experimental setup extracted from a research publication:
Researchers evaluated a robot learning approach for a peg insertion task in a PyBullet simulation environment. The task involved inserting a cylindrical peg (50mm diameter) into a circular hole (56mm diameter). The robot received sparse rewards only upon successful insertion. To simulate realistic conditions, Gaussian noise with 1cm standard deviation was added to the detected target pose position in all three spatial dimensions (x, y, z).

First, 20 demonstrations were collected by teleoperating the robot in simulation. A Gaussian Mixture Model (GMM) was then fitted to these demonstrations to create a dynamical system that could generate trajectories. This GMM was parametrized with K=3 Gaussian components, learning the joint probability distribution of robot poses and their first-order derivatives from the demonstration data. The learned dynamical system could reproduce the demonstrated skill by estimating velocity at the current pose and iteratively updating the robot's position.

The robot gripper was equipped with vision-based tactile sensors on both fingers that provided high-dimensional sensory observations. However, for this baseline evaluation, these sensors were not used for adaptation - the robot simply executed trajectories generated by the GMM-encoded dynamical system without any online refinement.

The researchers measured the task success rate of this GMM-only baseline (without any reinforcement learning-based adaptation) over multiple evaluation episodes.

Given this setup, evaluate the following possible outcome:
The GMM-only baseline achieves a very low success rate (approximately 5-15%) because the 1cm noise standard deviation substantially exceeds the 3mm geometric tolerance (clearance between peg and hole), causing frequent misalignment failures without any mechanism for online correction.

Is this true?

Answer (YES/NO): YES